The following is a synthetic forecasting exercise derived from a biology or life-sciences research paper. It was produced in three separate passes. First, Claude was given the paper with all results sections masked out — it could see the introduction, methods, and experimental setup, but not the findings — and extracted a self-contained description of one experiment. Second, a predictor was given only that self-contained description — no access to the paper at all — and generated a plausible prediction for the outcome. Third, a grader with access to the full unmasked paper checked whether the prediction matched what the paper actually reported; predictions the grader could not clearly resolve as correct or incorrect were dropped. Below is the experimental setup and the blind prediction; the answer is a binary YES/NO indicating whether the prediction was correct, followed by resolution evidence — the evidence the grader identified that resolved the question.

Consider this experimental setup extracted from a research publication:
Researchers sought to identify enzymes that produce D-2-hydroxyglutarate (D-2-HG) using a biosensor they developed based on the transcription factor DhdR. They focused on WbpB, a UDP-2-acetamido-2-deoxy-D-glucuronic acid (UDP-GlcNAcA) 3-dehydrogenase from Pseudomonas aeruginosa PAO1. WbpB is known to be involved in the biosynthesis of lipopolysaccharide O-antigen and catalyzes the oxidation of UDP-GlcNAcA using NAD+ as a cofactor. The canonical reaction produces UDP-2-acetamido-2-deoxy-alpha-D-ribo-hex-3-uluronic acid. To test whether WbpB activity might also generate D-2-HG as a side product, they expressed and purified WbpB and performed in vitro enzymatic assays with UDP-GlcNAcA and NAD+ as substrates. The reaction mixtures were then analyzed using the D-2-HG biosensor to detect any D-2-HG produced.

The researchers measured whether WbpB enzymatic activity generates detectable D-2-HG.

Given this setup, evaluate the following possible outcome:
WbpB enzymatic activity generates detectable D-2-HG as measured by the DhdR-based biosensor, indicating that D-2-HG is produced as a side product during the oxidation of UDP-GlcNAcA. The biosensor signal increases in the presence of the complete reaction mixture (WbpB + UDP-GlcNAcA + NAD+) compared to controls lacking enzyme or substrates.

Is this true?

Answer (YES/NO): NO